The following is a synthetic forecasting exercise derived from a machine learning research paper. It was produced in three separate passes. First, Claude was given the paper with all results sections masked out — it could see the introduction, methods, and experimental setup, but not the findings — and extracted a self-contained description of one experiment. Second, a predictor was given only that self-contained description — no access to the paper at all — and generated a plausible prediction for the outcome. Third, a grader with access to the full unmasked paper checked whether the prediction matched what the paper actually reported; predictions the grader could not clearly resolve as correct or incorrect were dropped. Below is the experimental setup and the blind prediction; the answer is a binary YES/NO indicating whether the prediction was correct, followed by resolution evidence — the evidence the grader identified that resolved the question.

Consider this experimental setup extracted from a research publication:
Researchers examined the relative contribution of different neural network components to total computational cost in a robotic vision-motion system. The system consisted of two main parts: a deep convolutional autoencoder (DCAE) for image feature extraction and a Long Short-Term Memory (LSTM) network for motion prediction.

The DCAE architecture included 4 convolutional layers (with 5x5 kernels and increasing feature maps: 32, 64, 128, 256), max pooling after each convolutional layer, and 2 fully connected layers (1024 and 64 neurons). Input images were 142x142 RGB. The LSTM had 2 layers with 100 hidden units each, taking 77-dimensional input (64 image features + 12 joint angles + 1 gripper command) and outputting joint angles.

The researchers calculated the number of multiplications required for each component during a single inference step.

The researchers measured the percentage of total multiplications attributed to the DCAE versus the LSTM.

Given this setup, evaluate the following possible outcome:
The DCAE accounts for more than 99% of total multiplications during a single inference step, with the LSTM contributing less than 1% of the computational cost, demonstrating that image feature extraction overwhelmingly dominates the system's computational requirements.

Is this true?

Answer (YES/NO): YES